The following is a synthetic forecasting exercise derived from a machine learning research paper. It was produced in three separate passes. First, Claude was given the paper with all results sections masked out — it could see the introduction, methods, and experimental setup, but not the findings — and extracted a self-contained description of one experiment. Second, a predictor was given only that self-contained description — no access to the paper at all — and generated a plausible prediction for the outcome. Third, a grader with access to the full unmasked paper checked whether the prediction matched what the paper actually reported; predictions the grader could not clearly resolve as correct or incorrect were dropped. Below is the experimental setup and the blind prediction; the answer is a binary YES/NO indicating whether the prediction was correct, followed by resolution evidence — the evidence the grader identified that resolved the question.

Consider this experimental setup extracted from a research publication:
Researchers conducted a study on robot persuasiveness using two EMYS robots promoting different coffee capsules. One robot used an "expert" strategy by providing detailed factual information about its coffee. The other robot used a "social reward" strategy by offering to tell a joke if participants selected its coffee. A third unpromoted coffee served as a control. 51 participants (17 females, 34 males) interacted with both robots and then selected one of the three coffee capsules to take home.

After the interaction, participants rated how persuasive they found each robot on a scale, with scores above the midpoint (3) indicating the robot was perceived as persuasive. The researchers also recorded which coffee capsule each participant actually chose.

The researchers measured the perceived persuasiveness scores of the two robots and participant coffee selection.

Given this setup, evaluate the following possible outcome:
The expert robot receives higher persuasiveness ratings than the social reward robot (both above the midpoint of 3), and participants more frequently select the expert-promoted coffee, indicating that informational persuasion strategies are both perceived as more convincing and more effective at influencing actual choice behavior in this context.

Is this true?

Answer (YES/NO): NO